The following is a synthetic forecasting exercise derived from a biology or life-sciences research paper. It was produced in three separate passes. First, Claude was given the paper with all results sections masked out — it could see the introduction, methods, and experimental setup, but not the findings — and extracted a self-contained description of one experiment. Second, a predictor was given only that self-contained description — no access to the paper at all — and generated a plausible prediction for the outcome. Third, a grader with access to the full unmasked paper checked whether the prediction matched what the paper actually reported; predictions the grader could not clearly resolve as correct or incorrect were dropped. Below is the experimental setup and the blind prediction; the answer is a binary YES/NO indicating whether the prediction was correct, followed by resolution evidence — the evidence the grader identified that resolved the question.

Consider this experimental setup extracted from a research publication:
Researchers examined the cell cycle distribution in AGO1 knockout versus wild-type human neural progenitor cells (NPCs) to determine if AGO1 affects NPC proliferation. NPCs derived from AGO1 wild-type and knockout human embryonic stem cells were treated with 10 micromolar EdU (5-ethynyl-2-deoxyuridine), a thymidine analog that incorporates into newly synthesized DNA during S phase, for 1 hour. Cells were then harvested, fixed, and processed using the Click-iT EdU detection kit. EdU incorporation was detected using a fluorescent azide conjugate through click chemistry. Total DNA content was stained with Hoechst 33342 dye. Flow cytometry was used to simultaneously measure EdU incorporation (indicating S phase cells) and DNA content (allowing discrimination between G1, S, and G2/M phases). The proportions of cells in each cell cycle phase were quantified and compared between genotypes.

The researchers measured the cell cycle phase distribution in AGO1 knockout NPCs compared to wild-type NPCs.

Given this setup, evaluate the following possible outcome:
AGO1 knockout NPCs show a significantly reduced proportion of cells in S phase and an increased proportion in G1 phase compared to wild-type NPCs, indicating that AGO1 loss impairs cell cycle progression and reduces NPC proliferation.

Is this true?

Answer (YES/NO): NO